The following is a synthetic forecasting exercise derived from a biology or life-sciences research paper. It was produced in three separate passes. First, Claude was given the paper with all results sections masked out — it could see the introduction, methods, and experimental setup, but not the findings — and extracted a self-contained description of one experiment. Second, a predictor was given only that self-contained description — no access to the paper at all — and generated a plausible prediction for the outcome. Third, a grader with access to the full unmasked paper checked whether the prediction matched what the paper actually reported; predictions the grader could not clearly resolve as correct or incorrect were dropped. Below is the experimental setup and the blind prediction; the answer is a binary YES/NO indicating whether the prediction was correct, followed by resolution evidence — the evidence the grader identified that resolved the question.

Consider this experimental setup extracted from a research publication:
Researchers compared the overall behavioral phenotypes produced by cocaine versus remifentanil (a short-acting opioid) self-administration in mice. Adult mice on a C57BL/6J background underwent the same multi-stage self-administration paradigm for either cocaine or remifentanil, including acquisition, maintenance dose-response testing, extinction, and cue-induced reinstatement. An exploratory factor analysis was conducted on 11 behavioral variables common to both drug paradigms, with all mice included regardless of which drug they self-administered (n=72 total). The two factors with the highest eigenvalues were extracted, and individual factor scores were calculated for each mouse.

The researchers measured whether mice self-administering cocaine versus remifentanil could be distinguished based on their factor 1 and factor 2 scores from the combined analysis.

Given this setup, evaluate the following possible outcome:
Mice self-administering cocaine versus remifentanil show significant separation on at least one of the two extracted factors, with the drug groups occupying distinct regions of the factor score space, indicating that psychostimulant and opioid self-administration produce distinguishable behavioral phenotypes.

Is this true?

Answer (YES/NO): YES